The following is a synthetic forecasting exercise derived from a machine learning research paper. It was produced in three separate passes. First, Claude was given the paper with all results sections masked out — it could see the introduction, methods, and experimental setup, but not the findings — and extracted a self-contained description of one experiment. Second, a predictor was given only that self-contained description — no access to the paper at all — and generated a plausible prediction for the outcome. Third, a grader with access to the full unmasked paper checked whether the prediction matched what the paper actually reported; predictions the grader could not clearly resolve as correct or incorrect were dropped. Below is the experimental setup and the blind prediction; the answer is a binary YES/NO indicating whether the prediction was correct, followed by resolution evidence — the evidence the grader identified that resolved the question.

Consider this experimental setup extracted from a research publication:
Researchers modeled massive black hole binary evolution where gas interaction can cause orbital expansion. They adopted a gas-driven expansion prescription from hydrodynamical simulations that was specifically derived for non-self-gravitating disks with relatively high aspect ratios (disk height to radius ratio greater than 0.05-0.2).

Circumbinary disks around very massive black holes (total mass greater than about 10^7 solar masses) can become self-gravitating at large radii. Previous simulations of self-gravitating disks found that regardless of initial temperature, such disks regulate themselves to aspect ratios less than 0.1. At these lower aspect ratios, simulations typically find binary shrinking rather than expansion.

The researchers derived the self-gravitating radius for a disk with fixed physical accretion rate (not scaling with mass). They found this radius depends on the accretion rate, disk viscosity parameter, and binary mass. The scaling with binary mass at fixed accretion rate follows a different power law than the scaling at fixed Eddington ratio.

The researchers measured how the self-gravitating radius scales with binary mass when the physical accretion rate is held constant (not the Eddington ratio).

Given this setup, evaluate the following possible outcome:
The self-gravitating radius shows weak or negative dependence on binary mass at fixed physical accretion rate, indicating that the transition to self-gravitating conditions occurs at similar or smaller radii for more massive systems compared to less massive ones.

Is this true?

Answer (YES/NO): NO